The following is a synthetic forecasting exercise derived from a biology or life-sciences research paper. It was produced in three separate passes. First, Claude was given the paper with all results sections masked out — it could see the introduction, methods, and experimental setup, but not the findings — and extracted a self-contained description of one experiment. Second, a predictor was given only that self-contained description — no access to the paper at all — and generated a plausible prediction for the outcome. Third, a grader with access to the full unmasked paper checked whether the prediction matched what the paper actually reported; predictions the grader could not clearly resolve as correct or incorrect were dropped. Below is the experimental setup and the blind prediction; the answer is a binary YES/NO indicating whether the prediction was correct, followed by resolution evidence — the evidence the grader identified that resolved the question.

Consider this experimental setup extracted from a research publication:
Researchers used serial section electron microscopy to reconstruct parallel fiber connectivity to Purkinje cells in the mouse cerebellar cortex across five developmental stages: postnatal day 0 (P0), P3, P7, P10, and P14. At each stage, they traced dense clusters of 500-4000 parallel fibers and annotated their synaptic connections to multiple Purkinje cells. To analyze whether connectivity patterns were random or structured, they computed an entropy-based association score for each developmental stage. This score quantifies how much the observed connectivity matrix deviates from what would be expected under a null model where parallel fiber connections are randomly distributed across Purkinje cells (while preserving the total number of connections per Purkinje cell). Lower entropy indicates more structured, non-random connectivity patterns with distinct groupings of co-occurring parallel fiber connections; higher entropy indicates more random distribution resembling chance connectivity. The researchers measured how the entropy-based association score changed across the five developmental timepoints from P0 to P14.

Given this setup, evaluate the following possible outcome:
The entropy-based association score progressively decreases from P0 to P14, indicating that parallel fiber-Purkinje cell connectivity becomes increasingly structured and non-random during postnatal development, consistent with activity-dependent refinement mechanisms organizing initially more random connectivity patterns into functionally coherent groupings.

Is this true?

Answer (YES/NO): NO